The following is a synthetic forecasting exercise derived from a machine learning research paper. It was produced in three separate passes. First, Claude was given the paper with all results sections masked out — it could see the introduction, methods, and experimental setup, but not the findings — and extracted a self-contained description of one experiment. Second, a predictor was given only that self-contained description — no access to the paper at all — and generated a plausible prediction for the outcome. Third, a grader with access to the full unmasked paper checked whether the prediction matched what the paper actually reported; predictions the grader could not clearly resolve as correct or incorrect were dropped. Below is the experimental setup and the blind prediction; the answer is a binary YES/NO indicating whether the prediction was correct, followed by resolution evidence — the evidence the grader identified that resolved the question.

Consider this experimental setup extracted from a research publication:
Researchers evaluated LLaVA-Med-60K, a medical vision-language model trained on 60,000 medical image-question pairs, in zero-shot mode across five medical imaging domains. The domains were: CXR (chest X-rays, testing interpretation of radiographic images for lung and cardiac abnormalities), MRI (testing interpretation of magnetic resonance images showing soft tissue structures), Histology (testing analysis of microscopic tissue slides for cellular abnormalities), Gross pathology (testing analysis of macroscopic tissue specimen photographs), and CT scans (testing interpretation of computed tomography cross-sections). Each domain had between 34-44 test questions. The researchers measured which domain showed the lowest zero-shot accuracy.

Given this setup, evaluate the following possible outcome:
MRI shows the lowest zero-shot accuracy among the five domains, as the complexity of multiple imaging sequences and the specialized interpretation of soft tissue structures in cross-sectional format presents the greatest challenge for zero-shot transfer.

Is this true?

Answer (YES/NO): YES